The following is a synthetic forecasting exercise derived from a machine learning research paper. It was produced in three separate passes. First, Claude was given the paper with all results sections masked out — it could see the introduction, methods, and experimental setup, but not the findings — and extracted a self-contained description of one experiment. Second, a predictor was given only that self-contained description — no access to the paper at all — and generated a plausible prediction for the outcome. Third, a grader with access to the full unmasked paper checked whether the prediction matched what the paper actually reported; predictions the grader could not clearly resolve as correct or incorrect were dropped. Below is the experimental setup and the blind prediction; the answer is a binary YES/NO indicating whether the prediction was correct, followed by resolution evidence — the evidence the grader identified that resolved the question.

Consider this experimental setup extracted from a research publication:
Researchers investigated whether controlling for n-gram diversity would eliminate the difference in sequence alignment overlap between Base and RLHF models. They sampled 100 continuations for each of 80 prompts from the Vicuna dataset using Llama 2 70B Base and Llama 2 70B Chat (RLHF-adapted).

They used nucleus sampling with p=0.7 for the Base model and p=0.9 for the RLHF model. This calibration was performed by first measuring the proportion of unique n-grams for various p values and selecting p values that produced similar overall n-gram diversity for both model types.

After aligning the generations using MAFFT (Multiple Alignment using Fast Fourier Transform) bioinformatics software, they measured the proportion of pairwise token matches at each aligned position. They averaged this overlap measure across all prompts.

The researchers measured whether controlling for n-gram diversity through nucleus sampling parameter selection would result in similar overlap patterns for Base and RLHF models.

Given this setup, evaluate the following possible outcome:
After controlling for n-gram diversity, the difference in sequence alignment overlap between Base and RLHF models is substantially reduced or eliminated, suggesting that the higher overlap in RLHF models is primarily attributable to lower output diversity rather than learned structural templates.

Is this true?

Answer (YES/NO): NO